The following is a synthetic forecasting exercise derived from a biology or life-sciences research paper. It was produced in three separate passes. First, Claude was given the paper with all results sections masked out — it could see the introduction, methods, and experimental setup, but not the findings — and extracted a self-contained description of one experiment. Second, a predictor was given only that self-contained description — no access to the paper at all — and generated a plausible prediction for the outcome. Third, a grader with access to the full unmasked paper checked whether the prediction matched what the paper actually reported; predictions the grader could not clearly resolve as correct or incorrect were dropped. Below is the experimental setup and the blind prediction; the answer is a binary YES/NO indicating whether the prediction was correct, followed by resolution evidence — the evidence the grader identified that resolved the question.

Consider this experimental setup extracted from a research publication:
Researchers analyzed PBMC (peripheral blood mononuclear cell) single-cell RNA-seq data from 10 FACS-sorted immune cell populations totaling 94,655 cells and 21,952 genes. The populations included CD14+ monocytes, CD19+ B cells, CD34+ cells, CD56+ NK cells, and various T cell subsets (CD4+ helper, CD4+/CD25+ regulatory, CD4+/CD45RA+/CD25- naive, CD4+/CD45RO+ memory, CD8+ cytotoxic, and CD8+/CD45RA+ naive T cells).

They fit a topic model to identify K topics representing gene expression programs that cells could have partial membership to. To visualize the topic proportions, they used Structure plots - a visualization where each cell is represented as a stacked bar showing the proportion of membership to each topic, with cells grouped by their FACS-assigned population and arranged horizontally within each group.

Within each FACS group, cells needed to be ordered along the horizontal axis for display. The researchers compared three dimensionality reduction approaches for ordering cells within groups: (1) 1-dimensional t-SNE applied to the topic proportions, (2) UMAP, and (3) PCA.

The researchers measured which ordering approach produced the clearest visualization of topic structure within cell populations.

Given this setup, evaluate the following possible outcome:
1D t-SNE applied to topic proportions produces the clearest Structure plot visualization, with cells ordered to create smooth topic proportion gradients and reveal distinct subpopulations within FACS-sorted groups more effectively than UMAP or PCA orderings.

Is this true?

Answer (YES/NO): YES